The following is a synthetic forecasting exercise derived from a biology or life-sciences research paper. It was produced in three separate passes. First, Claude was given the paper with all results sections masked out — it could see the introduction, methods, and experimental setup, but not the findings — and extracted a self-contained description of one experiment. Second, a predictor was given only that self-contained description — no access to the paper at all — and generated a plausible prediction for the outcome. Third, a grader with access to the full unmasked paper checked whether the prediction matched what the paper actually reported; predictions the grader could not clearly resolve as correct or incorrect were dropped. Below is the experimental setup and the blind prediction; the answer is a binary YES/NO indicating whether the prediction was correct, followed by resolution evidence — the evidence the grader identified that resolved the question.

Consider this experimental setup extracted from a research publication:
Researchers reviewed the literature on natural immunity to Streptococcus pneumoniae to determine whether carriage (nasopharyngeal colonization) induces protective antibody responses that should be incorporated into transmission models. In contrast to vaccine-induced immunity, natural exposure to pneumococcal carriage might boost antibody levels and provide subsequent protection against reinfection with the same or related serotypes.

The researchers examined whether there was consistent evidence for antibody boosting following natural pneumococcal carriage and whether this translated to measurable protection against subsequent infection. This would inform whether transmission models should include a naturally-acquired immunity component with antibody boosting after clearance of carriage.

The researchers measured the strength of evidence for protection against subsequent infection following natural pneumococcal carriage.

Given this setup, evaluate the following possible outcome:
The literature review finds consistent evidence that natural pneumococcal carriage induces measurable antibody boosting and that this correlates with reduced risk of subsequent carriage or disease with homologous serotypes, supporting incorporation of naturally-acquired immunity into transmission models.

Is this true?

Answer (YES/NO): NO